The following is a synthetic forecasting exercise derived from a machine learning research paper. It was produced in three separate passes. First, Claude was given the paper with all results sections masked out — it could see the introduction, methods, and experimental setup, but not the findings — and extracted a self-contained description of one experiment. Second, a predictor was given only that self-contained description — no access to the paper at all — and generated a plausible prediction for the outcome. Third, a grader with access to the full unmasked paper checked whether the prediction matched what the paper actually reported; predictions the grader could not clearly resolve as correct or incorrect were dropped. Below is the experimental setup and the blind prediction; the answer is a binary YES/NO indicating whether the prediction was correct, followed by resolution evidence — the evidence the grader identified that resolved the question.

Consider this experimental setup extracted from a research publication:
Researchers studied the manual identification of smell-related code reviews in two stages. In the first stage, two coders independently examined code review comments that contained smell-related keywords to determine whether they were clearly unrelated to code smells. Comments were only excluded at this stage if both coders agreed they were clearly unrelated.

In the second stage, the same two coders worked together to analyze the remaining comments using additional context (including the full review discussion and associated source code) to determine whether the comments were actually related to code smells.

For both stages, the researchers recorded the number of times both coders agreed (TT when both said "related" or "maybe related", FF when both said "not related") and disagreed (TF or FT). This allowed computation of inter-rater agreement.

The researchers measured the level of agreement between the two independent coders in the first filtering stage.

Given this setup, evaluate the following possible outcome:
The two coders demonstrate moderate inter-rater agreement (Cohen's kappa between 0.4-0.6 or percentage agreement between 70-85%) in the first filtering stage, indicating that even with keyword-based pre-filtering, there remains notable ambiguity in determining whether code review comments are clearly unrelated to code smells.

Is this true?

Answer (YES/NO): NO